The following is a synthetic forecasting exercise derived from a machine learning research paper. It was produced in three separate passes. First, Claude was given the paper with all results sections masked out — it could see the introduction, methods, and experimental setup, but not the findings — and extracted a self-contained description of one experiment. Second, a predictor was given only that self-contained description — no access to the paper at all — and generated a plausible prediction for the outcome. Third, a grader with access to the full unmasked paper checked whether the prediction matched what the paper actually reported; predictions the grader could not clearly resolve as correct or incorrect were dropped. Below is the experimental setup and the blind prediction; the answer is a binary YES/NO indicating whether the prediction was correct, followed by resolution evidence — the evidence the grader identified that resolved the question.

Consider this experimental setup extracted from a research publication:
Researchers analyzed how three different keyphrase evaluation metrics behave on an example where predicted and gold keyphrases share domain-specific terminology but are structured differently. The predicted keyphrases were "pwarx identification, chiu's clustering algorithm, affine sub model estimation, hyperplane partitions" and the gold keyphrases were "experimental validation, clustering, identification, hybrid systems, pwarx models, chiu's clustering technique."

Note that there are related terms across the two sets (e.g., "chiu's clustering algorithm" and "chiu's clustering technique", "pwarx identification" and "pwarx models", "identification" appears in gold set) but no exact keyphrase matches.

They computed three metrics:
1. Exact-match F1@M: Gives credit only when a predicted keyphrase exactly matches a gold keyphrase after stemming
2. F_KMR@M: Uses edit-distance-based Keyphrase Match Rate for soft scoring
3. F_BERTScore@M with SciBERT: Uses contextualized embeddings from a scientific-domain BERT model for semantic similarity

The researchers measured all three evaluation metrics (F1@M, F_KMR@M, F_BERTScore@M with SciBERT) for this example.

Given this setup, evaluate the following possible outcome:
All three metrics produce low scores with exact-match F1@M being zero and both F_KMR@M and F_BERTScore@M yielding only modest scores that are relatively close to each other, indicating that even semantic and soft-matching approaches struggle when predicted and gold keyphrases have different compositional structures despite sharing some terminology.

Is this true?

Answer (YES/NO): NO